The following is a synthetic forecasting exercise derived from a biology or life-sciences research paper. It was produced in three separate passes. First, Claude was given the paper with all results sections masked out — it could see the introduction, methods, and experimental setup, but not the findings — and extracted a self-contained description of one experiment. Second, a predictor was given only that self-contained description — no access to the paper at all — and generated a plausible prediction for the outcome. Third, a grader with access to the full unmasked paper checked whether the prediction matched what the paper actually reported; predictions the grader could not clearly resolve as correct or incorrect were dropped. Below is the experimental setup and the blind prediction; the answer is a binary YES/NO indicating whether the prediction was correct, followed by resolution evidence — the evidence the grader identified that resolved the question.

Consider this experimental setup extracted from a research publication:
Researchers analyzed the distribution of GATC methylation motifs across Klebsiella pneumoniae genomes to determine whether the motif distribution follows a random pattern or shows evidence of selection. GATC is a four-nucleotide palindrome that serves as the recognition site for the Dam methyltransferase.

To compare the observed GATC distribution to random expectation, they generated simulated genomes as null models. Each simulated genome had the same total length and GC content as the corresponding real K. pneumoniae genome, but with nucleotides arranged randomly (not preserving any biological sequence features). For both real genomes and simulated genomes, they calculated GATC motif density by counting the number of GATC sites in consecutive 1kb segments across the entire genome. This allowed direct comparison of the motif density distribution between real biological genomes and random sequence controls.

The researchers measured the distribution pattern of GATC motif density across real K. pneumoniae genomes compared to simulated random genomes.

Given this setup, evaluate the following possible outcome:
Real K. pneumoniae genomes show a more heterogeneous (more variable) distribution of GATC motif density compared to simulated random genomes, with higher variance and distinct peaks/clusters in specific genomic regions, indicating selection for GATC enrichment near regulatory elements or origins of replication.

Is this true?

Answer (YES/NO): YES